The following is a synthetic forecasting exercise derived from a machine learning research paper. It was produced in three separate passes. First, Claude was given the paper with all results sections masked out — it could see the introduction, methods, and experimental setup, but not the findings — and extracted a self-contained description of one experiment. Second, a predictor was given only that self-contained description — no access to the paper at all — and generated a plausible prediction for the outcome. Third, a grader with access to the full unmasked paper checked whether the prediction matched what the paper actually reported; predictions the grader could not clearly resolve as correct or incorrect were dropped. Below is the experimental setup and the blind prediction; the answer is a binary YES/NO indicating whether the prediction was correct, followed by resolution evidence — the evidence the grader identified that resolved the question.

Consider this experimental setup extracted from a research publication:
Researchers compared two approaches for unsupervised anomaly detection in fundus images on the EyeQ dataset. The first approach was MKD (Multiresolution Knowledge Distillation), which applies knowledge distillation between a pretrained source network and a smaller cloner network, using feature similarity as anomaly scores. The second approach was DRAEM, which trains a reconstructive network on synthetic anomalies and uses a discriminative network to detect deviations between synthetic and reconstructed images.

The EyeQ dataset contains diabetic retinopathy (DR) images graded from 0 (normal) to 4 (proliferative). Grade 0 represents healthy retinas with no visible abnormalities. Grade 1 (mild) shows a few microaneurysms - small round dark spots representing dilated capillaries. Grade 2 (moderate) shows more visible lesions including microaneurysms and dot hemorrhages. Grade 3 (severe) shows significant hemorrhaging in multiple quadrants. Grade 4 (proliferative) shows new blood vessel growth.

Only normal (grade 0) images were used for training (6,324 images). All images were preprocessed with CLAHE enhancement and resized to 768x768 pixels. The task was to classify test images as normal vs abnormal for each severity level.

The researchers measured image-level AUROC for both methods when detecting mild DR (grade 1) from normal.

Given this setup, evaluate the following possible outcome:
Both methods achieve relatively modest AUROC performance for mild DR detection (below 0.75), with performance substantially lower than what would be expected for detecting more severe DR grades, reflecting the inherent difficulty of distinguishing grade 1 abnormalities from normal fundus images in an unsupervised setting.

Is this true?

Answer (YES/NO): YES